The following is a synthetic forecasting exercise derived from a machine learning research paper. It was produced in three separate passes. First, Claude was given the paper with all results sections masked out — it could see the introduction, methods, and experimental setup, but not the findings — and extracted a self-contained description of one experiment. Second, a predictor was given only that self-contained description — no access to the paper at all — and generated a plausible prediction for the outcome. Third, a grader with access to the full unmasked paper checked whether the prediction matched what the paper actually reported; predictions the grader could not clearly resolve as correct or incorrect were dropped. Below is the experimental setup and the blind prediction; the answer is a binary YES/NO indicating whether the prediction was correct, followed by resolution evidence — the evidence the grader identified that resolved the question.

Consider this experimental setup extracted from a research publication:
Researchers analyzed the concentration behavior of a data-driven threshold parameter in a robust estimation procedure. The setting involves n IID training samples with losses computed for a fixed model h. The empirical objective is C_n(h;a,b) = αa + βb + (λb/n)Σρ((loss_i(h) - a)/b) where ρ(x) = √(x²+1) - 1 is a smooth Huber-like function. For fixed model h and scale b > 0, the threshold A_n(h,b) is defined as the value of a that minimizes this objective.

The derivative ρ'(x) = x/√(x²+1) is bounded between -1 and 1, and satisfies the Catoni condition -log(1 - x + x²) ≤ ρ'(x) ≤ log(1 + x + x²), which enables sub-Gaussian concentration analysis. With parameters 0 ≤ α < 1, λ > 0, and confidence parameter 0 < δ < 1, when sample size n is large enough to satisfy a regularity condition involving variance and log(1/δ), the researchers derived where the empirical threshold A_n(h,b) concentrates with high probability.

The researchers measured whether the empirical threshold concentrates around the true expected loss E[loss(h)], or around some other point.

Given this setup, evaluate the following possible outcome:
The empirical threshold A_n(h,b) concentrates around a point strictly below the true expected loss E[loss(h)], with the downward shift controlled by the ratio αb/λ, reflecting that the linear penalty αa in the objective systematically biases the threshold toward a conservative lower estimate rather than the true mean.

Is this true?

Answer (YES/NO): YES